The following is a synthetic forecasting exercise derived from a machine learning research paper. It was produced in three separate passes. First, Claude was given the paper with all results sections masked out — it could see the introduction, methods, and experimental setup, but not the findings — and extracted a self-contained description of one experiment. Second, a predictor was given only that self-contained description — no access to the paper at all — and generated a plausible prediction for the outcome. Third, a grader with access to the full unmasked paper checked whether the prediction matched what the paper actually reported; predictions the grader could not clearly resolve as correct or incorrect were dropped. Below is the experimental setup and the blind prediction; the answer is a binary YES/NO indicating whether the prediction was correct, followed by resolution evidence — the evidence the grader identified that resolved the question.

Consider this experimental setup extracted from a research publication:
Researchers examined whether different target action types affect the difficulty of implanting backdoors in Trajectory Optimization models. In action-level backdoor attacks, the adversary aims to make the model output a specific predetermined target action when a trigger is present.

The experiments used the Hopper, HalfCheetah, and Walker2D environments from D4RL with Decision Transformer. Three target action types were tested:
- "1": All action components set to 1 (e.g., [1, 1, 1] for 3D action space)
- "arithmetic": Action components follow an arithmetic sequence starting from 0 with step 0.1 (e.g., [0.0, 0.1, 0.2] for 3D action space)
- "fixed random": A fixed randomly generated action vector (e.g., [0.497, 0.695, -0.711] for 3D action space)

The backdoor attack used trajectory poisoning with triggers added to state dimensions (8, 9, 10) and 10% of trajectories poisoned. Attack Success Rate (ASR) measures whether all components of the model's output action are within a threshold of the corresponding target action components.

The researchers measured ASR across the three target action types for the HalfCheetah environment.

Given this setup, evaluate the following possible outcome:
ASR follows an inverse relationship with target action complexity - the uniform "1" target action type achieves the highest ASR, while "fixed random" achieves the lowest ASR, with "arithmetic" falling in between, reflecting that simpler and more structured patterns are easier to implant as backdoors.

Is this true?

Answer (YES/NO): YES